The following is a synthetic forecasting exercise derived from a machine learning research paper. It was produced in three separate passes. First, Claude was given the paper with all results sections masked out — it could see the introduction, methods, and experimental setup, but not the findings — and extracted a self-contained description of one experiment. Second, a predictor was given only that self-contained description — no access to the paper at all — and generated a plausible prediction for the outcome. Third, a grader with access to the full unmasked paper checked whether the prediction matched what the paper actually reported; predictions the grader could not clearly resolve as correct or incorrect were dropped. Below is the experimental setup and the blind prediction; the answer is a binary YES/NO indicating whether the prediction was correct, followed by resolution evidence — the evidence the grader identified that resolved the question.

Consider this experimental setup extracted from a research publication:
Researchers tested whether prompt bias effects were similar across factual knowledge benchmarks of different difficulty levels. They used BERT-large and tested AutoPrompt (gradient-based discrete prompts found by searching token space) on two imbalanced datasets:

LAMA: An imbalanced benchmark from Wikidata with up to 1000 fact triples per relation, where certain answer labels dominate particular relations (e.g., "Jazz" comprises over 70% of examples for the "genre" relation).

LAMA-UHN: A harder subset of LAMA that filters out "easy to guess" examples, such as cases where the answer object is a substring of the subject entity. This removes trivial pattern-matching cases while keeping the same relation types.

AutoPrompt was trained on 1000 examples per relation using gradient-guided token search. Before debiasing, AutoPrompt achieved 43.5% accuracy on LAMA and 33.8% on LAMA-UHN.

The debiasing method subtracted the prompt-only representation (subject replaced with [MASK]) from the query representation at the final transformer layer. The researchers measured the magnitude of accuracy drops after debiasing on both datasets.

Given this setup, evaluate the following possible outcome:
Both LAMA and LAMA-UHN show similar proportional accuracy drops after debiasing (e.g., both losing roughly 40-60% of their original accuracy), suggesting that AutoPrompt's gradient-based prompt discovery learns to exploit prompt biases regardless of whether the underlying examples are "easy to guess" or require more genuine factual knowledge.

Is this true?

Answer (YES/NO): NO